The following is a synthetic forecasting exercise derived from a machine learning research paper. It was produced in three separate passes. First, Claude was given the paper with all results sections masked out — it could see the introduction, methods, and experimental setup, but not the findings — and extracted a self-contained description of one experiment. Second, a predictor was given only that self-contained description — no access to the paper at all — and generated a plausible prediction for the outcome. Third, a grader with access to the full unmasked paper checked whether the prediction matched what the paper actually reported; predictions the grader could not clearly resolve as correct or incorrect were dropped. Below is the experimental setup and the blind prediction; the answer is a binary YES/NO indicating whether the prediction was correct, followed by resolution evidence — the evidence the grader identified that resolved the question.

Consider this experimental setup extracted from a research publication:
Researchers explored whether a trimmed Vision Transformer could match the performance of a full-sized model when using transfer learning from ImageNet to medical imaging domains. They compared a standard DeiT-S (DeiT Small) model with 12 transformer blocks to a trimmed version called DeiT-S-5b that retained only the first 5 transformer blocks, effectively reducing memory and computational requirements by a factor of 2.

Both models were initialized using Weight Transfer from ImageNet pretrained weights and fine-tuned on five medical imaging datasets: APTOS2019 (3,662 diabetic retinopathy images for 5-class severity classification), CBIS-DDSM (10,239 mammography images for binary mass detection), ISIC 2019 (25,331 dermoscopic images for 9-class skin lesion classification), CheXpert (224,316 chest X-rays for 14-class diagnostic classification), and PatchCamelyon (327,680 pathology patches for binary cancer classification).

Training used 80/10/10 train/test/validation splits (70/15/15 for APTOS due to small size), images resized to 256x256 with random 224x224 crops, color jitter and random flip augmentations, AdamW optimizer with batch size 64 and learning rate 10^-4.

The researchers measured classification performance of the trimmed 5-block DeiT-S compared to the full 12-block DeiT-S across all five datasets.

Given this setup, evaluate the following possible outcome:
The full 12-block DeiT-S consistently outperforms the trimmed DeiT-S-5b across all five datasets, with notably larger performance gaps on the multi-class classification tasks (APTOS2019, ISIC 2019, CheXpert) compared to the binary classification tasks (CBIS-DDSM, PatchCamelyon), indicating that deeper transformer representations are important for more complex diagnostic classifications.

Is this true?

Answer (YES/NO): NO